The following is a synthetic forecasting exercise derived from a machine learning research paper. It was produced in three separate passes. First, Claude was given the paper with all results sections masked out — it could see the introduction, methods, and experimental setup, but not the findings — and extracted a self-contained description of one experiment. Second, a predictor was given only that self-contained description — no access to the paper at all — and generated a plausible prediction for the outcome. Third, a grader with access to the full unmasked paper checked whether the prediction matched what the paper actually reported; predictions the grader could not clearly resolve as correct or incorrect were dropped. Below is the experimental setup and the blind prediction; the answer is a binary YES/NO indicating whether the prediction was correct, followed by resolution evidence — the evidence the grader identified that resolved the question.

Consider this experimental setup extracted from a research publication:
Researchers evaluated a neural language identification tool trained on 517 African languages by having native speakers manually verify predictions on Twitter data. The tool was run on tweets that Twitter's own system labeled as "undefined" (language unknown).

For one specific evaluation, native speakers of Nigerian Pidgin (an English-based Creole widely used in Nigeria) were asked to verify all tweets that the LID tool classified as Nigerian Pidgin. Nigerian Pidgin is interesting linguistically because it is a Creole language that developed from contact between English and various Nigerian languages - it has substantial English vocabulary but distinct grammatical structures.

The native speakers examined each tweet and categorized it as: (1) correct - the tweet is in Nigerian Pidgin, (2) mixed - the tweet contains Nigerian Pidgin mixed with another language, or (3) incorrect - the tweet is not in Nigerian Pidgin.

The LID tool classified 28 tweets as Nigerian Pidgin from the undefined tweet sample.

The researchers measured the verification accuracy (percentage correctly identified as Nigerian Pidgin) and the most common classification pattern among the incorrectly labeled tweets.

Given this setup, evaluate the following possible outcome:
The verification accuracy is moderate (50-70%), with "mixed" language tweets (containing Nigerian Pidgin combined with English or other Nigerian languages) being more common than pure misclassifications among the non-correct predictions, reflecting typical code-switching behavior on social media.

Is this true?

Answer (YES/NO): NO